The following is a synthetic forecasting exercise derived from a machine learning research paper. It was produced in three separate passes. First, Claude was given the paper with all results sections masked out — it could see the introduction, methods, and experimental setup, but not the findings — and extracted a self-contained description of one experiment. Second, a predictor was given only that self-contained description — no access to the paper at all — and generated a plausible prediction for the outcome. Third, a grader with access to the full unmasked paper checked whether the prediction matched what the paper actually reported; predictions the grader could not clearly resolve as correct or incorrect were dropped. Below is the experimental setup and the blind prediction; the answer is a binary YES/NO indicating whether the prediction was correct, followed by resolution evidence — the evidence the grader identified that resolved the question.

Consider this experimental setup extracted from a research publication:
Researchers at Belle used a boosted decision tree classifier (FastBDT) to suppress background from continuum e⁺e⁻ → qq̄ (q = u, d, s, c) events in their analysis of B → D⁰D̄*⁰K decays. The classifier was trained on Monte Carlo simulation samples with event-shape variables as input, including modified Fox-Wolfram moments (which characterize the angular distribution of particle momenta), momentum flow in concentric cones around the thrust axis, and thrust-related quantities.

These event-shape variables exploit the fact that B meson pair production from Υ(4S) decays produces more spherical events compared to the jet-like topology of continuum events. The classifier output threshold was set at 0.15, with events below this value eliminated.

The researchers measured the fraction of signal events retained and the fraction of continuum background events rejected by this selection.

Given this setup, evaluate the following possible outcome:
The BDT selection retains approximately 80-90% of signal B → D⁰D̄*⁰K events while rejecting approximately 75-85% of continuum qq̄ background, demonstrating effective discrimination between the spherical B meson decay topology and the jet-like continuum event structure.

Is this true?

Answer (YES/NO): NO